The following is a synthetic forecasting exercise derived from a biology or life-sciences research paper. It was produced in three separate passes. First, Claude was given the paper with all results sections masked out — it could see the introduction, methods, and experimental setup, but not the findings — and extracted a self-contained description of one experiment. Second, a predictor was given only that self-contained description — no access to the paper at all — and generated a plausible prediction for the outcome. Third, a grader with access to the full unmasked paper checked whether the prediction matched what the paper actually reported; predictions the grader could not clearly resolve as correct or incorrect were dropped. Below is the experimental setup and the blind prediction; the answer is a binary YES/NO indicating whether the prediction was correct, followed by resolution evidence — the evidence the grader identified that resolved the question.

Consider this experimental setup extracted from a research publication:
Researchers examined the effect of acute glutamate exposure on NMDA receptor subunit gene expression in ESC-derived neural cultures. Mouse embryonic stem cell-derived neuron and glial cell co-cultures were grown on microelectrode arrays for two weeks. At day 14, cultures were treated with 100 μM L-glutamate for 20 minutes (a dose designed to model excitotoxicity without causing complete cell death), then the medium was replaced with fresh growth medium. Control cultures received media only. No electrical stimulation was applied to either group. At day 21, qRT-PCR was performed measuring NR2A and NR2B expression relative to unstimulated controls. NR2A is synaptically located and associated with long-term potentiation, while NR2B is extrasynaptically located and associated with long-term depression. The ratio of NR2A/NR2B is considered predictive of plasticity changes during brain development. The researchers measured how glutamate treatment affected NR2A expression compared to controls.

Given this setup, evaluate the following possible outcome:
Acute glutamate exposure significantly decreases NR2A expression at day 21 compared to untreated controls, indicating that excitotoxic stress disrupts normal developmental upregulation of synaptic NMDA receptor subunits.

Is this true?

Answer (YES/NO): YES